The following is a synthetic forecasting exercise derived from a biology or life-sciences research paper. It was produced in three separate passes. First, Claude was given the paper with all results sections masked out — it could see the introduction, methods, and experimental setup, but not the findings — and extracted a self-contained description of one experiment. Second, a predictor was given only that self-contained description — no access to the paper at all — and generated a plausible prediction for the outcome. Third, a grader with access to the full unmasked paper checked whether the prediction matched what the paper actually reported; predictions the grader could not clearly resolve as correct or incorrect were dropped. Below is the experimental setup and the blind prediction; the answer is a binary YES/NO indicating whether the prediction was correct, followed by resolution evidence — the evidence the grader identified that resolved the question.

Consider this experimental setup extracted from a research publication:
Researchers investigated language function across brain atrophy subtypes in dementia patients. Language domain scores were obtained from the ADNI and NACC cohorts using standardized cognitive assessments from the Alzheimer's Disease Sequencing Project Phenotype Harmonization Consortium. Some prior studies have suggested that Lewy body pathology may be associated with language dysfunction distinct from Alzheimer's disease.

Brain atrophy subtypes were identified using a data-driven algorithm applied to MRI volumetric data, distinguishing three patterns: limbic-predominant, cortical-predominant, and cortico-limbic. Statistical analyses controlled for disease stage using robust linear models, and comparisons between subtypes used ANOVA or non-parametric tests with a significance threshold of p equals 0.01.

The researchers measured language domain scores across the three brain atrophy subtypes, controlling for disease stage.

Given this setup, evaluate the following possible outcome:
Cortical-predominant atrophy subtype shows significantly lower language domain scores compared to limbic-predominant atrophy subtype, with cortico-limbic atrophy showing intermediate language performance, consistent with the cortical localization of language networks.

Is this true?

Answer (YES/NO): NO